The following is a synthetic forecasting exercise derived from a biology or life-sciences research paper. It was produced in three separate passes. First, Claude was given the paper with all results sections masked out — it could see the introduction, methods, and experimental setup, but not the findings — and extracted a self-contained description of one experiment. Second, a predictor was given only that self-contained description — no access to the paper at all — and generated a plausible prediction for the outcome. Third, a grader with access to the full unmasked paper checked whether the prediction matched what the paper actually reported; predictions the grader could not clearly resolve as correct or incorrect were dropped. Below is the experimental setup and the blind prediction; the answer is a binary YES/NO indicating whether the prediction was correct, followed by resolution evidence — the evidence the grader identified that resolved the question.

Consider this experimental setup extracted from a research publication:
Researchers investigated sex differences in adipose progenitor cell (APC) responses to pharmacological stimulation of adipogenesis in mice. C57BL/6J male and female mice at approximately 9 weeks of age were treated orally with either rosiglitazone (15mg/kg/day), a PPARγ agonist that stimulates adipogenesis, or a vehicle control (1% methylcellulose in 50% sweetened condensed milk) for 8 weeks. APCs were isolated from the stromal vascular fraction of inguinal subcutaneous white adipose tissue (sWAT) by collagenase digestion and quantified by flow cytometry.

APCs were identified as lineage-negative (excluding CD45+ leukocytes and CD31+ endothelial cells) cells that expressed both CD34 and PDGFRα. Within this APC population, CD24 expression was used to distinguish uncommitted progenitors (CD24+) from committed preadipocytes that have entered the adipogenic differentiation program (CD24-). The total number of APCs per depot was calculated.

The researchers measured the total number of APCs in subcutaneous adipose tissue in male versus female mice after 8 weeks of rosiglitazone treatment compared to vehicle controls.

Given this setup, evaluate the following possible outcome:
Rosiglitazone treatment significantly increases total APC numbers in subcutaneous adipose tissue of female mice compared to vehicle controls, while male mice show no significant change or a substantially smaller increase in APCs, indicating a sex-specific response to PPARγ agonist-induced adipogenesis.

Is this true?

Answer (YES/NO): NO